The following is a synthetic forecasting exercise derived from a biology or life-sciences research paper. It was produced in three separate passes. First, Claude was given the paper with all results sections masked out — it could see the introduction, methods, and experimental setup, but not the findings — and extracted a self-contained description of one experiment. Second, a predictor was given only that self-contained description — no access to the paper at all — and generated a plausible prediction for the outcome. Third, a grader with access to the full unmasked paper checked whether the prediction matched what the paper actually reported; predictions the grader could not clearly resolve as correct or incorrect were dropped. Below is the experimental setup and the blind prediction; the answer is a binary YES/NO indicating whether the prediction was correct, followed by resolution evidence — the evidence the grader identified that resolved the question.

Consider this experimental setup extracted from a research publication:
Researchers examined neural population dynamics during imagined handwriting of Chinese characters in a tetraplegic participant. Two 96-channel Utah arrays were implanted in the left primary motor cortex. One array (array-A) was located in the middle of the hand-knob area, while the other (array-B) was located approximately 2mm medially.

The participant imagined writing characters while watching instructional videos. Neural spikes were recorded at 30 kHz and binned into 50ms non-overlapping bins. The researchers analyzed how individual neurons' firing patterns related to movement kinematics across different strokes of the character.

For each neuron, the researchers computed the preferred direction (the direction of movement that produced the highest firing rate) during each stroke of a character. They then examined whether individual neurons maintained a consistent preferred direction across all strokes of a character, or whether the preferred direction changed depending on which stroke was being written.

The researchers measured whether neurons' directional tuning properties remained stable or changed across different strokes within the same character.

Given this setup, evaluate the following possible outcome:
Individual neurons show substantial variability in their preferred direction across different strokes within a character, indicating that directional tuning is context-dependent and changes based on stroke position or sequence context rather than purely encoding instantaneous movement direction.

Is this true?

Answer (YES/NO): YES